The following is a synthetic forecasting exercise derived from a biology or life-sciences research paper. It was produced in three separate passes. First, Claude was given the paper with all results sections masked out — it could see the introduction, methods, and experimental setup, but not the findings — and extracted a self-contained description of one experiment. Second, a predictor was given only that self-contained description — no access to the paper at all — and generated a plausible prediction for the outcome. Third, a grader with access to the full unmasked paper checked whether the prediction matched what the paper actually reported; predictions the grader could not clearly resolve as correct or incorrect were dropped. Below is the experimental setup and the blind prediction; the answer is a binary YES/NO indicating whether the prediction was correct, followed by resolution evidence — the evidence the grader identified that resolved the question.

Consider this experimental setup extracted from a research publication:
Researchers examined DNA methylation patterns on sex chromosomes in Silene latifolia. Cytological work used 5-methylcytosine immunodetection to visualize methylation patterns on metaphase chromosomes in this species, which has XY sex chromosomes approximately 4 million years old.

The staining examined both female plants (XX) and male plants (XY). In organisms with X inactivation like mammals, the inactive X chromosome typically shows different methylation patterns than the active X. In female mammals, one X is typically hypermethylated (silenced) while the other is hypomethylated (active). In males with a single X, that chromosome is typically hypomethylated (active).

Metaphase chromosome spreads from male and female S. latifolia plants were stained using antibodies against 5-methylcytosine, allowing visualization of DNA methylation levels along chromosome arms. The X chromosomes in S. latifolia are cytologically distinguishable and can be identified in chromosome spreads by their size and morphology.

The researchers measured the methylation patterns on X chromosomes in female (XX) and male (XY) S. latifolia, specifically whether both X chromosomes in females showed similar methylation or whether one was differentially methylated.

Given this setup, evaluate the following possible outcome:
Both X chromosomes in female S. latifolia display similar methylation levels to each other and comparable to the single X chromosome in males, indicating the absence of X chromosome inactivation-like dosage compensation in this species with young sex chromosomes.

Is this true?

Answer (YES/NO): NO